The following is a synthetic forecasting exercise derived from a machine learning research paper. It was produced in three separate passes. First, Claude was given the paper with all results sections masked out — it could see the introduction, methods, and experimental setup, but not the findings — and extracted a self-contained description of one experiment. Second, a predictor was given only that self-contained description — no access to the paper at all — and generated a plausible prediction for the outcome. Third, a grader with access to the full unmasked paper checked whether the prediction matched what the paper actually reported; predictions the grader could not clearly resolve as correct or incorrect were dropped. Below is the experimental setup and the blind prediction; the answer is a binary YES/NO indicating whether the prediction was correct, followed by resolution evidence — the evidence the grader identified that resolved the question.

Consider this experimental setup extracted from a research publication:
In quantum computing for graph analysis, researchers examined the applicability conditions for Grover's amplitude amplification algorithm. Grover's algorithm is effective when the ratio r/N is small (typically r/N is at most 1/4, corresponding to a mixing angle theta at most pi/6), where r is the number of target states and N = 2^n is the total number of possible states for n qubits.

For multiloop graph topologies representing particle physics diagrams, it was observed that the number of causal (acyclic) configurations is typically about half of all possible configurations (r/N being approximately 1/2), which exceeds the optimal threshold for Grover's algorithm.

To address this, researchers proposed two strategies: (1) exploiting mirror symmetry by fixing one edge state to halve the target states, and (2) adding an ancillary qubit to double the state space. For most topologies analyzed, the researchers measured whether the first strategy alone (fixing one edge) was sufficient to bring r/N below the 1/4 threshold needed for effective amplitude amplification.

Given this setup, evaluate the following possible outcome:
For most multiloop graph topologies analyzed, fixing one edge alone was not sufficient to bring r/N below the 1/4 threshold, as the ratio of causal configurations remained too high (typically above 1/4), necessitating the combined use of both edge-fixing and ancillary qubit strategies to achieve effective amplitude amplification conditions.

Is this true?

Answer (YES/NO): NO